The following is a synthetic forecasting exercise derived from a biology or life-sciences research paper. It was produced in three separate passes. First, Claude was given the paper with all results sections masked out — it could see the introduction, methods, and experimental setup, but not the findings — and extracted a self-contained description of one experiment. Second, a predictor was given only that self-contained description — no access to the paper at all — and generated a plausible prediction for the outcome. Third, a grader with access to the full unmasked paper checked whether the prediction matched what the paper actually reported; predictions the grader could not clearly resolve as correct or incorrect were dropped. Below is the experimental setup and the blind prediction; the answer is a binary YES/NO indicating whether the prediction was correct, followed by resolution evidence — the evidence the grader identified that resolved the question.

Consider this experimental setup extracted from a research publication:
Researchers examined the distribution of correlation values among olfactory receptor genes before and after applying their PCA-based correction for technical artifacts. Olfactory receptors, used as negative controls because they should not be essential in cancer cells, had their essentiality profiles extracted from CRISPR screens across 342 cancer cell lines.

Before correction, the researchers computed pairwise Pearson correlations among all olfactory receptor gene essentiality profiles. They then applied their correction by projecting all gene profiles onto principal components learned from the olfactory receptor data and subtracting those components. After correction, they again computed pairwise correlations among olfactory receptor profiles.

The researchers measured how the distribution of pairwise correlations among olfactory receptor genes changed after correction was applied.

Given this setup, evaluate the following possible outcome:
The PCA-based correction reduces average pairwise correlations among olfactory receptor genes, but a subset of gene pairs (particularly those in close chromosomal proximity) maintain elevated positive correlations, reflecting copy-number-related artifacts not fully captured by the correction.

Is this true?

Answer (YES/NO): NO